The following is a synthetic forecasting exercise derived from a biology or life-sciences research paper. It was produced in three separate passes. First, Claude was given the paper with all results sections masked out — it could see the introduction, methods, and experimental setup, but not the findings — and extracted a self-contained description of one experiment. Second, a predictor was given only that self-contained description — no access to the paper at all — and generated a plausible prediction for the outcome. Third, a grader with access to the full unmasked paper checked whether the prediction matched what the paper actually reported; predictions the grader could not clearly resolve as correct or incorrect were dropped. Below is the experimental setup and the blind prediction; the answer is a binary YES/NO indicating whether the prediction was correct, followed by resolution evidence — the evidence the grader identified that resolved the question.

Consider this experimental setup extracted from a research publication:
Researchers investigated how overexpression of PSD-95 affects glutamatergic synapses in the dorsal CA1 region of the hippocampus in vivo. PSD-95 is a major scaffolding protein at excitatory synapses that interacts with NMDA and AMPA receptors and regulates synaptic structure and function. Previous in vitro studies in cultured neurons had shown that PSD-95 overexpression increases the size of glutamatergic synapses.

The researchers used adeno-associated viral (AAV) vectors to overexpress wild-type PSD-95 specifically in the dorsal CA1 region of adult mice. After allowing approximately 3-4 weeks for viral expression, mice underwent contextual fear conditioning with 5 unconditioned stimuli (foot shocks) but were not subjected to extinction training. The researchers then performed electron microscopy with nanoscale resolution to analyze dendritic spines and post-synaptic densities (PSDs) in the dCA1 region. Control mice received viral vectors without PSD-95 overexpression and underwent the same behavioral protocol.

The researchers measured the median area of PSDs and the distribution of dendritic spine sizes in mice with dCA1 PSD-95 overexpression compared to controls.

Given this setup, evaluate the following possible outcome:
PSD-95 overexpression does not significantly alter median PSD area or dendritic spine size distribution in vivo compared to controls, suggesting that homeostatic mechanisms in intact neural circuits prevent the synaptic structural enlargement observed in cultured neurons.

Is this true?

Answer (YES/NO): NO